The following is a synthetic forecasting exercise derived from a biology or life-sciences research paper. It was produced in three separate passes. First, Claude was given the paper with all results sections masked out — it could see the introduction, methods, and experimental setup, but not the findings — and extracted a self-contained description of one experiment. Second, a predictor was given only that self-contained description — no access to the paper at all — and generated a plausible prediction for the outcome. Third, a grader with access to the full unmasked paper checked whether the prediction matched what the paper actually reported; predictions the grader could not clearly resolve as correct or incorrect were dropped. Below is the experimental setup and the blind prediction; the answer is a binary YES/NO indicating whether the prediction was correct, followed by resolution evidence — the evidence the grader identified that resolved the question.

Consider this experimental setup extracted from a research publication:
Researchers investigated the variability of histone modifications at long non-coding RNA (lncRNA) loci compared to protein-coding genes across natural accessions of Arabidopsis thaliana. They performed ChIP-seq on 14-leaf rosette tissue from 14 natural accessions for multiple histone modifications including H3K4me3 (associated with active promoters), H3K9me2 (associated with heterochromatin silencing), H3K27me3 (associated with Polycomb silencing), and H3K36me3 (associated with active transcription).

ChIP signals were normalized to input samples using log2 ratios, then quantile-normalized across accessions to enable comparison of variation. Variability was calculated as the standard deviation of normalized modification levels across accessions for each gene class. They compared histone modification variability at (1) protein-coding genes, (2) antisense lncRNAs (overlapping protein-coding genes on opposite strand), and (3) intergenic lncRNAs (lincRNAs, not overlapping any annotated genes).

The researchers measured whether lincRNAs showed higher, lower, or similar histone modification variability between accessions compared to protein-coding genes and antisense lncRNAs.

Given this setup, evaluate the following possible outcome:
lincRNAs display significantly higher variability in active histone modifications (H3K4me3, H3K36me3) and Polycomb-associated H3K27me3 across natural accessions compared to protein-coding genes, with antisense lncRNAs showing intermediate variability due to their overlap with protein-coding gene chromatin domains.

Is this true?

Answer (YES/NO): NO